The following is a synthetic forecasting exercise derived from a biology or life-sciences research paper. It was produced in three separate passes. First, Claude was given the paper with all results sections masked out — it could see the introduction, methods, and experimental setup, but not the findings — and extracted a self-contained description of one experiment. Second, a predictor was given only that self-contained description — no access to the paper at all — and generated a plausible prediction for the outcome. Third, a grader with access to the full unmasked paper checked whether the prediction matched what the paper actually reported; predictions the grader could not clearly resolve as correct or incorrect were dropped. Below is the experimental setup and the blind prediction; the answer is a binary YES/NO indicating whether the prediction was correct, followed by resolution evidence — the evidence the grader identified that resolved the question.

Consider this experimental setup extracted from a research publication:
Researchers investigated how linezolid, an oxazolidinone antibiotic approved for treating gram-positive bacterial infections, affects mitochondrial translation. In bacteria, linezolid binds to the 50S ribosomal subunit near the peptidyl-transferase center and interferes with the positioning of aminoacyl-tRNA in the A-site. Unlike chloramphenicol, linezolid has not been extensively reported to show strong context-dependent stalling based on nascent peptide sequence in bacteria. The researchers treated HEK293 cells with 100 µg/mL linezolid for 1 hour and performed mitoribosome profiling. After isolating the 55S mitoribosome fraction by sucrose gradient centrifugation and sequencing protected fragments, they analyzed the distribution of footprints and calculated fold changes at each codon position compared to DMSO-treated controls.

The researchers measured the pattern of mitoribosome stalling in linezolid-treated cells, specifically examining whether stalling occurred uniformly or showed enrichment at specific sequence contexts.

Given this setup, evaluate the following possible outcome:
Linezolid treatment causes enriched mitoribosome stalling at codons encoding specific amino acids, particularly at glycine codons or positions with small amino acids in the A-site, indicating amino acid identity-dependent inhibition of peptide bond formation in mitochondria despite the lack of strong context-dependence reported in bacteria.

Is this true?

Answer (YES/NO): NO